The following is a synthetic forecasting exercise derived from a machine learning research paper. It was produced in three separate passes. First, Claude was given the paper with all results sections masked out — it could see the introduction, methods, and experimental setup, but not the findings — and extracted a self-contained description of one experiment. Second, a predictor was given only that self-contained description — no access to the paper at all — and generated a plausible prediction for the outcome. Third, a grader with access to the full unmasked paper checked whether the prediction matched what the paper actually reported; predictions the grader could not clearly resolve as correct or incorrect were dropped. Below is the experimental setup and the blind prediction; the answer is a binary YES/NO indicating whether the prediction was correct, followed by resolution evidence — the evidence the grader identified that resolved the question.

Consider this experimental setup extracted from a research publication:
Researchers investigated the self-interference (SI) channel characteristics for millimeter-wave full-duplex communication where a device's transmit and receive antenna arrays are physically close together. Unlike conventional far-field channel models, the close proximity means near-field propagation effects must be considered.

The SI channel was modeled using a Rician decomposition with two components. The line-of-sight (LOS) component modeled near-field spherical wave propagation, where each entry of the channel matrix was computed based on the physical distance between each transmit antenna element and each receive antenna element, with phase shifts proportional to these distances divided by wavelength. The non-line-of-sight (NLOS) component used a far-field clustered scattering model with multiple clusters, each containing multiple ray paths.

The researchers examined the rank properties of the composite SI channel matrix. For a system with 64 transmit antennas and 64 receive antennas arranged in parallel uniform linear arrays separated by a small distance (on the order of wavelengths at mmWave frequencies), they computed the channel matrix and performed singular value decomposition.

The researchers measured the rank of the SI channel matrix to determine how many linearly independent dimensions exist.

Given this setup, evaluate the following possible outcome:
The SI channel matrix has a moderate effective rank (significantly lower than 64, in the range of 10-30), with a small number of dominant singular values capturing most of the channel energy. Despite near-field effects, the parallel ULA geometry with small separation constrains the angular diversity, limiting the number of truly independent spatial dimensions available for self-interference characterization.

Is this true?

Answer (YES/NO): NO